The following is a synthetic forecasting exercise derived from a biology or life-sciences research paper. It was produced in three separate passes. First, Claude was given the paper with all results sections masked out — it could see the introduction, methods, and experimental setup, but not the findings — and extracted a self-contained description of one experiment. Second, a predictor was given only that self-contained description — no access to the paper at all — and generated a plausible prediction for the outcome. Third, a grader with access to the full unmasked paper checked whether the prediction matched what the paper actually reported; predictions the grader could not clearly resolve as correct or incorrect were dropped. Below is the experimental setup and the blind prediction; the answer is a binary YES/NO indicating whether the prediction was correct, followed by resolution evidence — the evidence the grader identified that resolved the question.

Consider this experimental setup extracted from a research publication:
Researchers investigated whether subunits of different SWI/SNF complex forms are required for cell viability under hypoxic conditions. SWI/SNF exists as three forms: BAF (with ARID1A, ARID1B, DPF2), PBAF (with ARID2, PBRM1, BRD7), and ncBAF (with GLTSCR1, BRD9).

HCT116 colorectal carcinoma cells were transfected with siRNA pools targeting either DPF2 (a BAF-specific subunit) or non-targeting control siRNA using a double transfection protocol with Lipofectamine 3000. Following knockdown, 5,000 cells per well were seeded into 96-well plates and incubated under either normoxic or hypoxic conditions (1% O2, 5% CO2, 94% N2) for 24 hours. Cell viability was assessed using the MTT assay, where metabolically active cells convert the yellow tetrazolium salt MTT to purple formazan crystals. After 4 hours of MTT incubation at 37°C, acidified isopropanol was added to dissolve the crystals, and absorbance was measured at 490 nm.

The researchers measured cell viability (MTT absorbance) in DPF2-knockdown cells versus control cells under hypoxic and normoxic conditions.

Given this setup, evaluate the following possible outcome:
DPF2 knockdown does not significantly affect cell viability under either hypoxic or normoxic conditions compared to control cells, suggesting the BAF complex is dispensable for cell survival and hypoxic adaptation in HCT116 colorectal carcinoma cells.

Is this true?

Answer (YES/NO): NO